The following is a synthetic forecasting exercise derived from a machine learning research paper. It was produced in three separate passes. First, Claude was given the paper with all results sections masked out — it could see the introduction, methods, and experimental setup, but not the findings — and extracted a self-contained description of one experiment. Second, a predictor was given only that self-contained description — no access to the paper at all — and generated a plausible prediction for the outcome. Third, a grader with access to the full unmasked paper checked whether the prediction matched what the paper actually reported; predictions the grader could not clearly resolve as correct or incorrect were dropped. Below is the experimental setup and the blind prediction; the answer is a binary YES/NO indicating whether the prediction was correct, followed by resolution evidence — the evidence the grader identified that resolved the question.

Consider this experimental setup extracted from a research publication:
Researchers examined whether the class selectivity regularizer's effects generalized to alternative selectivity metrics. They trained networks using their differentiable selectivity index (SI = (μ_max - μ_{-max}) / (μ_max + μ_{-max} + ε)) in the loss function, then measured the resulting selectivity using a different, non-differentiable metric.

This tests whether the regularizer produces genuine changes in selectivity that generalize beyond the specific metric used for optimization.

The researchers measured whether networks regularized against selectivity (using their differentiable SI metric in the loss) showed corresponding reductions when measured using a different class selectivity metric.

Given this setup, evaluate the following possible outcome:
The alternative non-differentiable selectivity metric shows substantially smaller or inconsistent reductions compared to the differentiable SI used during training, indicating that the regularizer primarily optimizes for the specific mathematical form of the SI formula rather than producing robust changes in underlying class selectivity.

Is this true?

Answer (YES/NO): NO